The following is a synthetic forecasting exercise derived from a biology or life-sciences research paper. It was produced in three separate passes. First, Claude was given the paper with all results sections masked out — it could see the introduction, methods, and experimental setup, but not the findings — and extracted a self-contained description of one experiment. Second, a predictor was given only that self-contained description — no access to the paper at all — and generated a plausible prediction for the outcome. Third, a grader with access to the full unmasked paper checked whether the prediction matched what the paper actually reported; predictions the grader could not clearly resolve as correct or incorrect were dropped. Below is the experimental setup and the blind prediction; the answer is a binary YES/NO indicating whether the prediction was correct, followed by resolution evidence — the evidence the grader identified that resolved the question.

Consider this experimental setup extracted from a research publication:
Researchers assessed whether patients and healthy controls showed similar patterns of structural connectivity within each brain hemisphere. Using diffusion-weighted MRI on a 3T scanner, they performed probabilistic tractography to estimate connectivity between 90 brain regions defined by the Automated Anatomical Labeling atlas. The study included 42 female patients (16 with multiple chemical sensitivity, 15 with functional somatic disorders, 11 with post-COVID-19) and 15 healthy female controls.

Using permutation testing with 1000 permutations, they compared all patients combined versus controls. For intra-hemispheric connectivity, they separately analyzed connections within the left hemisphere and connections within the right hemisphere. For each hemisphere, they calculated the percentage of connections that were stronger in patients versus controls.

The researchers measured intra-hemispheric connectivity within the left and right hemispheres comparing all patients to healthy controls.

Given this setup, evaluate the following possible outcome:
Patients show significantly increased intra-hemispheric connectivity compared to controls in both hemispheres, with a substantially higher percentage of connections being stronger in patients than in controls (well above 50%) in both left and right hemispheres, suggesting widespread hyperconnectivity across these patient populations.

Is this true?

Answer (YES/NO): NO